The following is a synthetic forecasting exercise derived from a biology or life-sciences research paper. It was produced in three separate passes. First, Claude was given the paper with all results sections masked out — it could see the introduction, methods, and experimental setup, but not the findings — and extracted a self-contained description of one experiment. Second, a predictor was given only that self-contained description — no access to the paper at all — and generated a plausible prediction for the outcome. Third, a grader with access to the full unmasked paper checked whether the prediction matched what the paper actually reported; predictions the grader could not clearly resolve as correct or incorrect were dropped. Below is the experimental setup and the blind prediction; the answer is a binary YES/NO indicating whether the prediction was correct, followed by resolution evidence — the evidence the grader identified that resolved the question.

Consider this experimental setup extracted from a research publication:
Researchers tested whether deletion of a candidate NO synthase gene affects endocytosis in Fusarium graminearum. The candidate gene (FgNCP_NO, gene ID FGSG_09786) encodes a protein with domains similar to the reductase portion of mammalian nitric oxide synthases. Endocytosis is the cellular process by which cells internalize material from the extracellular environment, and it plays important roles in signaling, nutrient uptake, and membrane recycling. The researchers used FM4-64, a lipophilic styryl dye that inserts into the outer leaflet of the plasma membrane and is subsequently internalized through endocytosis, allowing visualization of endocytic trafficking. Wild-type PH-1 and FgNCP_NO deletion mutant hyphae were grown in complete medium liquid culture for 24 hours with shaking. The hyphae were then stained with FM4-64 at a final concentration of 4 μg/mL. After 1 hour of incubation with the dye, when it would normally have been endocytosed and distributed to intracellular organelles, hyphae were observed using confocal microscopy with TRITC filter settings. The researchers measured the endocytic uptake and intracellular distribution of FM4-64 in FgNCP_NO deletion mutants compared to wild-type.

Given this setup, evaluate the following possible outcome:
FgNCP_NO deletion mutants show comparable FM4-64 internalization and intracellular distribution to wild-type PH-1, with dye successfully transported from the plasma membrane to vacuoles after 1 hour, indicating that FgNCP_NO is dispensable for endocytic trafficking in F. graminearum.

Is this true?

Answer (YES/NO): YES